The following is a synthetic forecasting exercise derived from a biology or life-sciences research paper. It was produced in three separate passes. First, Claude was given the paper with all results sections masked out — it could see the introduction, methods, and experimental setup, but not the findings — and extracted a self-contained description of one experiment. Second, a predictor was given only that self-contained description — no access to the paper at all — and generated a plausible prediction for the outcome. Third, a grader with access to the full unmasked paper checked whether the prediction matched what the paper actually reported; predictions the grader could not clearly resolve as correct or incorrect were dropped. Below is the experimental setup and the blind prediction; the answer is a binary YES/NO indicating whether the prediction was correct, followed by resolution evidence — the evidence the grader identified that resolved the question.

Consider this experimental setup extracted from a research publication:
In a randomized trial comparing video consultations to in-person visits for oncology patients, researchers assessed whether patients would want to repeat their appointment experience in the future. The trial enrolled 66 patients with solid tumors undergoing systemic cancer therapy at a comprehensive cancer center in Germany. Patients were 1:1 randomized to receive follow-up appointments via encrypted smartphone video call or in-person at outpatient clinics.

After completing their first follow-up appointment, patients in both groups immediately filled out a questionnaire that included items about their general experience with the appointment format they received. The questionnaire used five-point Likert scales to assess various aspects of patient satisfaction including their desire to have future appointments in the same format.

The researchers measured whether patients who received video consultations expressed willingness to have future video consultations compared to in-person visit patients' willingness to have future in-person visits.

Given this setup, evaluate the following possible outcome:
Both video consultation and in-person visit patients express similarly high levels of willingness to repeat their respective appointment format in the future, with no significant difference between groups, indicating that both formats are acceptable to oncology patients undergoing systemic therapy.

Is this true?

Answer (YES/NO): NO